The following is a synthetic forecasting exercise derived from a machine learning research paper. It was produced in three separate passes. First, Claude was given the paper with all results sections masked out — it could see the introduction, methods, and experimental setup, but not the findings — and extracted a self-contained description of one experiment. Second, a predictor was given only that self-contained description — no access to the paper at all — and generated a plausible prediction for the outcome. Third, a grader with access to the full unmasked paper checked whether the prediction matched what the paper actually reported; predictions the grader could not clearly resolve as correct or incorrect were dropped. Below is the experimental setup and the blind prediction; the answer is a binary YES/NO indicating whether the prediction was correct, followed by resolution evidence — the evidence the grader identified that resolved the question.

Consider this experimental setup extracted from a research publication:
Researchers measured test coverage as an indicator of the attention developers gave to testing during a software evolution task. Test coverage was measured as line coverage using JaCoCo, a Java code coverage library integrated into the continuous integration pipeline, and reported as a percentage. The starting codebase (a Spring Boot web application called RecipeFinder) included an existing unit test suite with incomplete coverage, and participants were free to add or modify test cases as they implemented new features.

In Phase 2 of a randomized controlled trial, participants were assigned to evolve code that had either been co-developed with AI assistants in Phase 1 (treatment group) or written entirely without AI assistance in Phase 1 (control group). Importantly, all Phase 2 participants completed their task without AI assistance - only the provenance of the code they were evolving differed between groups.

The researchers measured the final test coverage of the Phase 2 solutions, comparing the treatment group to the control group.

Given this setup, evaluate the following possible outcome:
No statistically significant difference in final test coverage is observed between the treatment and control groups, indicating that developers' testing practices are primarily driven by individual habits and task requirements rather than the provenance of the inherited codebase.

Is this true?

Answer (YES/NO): YES